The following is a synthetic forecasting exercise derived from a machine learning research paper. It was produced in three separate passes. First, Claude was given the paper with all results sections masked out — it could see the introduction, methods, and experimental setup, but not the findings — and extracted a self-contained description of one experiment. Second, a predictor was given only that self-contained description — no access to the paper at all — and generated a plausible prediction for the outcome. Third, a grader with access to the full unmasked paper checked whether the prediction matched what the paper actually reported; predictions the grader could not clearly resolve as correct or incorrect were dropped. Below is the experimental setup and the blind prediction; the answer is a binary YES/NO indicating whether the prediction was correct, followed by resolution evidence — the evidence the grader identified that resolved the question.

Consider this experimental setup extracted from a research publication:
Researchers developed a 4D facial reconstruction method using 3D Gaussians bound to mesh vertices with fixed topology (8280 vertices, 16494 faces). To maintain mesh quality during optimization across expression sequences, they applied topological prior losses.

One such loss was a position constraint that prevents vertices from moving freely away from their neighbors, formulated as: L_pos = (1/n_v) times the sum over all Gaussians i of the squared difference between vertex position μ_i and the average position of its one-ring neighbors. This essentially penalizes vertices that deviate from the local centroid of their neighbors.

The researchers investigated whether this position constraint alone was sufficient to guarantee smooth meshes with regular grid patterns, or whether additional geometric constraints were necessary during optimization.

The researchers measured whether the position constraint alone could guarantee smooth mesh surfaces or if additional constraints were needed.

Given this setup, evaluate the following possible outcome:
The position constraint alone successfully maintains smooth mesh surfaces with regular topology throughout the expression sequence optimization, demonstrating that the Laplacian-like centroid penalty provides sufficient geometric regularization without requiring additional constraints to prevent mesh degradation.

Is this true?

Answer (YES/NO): NO